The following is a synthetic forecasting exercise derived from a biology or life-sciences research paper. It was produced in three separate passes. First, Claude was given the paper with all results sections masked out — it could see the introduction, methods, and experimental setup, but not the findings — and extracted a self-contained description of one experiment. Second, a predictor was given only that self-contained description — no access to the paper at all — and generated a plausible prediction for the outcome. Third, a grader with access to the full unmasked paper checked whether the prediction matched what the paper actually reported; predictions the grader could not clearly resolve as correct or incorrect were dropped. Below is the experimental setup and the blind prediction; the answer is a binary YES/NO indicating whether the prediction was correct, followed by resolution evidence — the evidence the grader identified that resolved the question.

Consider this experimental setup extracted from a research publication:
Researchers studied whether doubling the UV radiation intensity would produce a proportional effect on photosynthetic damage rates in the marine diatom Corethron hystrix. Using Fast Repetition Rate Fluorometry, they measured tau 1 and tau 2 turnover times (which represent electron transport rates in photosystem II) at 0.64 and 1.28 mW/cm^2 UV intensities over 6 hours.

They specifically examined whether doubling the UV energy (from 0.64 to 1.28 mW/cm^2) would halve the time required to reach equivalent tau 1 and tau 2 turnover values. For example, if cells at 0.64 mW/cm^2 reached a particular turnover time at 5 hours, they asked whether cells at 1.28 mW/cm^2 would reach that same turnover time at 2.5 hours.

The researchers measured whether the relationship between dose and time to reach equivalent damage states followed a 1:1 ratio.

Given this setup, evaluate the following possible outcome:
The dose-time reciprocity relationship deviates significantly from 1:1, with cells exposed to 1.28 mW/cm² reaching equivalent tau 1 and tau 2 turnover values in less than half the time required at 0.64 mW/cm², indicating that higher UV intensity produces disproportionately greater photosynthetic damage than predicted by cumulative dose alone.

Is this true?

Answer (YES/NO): NO